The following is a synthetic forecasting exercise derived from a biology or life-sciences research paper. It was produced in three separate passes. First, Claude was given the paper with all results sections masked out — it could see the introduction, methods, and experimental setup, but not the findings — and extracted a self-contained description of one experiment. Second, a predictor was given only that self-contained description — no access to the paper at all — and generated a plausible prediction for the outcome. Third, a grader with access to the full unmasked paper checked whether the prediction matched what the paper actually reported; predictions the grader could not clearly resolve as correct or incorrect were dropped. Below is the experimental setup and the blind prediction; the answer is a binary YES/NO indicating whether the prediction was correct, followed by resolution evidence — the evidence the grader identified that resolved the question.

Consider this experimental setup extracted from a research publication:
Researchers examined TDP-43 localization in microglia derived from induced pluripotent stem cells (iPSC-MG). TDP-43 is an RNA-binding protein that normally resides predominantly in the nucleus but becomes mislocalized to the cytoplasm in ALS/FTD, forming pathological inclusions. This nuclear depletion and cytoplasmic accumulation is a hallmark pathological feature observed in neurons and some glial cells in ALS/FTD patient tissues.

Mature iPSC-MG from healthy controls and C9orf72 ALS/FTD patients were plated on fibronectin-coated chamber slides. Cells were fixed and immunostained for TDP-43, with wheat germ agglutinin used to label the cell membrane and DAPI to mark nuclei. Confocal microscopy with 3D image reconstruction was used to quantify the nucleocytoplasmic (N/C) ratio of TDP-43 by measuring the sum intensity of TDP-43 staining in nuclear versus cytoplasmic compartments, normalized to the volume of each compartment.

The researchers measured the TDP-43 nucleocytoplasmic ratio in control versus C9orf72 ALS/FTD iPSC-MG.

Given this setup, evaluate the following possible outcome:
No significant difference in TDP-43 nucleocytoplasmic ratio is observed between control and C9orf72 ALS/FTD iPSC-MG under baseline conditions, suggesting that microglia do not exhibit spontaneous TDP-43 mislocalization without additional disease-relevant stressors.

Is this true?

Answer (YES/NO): YES